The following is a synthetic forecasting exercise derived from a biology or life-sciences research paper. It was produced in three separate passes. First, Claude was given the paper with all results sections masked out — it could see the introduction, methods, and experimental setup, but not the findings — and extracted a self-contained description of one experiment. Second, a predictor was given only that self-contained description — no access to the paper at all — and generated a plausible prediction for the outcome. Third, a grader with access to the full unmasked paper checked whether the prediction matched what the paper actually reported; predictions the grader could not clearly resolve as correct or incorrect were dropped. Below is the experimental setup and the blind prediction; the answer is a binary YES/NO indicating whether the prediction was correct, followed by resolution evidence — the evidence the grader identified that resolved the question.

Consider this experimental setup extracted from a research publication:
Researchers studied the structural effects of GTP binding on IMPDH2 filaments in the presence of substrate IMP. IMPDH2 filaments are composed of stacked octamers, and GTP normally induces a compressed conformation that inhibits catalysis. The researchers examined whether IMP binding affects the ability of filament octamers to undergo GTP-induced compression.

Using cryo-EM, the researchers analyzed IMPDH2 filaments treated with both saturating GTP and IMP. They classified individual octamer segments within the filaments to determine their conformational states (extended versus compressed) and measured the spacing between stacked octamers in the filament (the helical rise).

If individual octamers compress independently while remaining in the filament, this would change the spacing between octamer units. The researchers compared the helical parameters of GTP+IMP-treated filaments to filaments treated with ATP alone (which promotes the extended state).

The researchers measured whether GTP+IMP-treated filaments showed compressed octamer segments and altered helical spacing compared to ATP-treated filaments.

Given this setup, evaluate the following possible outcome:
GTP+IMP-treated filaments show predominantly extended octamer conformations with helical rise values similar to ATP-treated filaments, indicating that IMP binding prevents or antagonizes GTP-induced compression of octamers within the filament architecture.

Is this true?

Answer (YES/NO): NO